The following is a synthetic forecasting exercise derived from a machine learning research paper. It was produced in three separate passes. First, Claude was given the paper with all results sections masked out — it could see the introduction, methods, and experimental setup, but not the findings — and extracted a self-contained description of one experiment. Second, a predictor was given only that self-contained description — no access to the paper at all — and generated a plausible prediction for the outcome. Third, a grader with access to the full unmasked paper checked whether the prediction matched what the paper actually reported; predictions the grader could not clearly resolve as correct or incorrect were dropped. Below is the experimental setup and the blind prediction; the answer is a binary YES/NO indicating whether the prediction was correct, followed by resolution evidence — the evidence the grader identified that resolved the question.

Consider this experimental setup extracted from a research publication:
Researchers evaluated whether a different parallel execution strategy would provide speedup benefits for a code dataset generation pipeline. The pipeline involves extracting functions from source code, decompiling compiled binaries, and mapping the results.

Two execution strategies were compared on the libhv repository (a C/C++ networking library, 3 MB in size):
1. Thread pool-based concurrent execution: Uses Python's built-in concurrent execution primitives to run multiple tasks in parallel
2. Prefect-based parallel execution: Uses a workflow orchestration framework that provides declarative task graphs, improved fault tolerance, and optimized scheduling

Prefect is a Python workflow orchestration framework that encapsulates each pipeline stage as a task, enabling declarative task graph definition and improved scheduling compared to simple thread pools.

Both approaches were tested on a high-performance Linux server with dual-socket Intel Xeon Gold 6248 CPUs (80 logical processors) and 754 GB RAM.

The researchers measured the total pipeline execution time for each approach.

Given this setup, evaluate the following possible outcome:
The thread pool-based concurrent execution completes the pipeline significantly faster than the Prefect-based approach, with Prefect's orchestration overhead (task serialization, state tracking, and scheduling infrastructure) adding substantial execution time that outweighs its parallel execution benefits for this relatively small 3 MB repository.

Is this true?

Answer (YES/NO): NO